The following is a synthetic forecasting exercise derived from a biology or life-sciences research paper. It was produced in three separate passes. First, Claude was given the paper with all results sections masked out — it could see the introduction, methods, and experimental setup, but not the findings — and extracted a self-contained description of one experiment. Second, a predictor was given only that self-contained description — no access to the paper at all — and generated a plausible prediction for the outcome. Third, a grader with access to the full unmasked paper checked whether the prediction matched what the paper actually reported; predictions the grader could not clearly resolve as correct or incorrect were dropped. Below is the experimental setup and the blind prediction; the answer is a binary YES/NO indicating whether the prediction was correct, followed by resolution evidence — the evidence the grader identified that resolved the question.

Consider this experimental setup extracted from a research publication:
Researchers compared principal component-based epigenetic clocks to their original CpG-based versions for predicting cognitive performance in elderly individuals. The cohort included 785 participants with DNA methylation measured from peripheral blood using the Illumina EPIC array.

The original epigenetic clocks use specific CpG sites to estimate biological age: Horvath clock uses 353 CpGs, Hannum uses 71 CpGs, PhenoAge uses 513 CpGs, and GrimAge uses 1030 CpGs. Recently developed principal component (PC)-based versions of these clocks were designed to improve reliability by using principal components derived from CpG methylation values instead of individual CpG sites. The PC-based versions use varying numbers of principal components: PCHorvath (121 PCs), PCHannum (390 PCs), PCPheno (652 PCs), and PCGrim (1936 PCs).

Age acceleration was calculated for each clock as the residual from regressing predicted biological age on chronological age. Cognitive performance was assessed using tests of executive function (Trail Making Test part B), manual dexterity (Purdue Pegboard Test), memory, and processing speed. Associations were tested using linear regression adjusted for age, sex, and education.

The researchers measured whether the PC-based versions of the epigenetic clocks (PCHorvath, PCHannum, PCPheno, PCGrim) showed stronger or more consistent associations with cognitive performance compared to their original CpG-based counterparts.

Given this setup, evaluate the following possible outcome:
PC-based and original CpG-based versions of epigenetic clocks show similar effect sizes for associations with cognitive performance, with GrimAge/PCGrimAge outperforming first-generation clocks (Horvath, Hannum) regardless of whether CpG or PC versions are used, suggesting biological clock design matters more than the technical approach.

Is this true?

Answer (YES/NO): NO